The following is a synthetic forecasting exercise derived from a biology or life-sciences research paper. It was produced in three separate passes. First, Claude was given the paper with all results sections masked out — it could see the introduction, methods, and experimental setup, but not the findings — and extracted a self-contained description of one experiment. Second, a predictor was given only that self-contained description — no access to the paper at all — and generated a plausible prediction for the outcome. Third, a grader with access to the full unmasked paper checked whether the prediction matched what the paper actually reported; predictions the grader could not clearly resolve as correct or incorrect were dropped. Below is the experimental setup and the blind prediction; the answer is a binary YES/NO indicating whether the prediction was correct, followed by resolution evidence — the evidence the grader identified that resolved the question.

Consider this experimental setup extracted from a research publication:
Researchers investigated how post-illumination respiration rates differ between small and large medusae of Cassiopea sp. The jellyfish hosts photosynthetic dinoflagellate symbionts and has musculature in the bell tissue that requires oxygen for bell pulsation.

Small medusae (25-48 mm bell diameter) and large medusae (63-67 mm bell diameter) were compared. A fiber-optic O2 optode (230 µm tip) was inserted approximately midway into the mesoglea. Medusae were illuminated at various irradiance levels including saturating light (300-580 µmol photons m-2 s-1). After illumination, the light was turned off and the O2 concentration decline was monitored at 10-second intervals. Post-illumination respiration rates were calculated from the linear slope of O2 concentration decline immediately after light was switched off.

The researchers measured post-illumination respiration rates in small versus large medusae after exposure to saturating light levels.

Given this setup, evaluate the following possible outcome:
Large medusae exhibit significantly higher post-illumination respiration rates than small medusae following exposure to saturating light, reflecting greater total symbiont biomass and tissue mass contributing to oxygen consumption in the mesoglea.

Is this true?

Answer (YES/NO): NO